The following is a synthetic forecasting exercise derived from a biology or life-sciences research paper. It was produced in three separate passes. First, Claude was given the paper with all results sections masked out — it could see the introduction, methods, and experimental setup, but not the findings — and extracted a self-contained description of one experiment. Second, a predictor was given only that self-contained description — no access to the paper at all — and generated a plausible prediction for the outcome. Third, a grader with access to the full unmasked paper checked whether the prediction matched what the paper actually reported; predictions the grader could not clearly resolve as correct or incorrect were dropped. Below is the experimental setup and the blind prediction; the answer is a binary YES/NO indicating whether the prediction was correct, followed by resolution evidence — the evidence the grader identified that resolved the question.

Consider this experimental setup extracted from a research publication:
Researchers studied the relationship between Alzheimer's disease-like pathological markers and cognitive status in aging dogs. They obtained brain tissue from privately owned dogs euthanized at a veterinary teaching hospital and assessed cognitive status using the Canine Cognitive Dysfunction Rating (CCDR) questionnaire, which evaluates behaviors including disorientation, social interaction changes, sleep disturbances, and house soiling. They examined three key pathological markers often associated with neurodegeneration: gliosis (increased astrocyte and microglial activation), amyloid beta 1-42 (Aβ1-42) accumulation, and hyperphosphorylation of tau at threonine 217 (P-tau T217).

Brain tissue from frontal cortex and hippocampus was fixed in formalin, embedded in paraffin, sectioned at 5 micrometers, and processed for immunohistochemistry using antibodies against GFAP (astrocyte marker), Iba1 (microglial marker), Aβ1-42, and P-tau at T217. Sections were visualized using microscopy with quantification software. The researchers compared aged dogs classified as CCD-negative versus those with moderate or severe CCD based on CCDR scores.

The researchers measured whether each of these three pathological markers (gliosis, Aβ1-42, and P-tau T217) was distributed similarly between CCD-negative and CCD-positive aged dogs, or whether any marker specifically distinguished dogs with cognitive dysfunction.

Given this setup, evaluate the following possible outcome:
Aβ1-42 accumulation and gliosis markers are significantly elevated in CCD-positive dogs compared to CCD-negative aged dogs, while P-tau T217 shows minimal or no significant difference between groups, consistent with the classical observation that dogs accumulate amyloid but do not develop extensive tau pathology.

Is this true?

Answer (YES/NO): NO